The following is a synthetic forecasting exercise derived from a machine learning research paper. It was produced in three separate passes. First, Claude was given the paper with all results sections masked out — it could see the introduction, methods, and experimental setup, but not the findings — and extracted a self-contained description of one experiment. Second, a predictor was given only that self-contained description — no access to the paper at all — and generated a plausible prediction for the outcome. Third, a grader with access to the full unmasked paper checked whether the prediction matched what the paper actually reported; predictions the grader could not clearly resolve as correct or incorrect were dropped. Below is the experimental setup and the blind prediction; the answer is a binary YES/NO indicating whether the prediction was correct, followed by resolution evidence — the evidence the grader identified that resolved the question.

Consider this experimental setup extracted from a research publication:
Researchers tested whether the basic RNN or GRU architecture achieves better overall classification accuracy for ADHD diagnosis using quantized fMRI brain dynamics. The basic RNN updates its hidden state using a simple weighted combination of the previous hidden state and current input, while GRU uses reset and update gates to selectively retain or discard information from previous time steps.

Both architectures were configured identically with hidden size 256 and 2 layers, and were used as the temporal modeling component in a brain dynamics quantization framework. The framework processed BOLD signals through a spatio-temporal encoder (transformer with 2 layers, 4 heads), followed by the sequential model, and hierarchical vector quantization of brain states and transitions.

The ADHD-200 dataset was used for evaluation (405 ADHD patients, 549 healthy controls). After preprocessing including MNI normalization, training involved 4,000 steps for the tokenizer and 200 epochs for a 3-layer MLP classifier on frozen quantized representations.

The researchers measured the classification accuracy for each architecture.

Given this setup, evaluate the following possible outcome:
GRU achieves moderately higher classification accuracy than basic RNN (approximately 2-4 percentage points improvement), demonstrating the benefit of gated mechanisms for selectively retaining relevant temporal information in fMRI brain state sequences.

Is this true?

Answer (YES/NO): NO